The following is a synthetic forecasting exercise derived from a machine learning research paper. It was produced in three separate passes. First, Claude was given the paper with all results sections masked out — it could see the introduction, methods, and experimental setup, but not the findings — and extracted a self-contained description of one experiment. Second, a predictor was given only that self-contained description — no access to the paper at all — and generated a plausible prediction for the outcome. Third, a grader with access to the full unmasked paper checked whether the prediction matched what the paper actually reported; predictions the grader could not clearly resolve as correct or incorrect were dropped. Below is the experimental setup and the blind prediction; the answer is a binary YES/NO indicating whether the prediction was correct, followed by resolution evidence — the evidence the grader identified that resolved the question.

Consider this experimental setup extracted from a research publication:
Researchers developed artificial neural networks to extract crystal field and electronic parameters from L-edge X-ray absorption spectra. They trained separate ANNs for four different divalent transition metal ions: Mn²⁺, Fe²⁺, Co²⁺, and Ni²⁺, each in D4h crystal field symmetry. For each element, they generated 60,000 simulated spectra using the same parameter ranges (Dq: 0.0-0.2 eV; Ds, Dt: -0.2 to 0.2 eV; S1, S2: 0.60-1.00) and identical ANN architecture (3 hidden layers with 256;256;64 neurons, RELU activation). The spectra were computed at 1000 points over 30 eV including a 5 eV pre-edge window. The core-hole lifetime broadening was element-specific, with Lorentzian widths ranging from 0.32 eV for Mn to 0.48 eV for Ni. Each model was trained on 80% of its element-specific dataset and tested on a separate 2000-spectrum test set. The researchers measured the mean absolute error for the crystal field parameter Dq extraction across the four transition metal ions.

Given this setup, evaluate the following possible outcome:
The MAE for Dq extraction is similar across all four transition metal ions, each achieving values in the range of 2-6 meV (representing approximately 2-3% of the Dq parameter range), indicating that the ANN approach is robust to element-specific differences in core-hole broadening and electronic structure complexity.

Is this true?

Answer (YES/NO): NO